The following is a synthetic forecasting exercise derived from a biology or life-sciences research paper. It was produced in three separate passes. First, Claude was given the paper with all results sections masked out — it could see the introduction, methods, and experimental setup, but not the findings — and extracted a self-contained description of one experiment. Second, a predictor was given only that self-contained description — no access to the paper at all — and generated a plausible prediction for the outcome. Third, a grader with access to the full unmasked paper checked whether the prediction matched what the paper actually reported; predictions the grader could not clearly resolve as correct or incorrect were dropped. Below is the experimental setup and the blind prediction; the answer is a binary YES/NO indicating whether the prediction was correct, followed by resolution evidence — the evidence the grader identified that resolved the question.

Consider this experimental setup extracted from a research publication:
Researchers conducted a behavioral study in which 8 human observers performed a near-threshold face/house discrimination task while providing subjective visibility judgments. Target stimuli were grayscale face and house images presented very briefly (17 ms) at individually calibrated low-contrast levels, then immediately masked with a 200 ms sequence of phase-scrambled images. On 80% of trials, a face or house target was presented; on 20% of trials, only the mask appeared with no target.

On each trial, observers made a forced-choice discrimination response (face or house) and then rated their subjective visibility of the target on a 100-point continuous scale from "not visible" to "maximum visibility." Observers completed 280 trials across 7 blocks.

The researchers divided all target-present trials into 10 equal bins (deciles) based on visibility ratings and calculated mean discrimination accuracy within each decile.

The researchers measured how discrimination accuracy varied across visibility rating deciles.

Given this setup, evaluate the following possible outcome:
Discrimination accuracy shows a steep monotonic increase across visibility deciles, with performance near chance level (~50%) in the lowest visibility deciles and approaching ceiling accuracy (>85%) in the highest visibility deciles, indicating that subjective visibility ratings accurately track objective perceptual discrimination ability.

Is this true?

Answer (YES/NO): NO